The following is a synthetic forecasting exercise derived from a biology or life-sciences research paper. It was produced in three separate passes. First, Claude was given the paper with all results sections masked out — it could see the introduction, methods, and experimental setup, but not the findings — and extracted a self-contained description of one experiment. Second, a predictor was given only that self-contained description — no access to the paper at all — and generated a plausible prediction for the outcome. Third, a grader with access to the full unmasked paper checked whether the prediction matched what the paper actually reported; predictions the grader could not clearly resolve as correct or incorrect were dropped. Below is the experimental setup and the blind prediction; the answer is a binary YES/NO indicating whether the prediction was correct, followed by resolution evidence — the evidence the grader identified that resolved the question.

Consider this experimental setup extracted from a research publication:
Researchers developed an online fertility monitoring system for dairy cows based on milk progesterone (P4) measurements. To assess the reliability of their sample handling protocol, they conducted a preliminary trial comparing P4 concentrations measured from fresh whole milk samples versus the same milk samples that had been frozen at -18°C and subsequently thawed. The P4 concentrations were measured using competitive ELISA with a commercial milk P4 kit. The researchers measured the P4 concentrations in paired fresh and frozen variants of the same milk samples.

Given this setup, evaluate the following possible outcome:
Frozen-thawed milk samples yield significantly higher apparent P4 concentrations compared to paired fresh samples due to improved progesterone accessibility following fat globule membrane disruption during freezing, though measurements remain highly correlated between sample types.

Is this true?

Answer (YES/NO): NO